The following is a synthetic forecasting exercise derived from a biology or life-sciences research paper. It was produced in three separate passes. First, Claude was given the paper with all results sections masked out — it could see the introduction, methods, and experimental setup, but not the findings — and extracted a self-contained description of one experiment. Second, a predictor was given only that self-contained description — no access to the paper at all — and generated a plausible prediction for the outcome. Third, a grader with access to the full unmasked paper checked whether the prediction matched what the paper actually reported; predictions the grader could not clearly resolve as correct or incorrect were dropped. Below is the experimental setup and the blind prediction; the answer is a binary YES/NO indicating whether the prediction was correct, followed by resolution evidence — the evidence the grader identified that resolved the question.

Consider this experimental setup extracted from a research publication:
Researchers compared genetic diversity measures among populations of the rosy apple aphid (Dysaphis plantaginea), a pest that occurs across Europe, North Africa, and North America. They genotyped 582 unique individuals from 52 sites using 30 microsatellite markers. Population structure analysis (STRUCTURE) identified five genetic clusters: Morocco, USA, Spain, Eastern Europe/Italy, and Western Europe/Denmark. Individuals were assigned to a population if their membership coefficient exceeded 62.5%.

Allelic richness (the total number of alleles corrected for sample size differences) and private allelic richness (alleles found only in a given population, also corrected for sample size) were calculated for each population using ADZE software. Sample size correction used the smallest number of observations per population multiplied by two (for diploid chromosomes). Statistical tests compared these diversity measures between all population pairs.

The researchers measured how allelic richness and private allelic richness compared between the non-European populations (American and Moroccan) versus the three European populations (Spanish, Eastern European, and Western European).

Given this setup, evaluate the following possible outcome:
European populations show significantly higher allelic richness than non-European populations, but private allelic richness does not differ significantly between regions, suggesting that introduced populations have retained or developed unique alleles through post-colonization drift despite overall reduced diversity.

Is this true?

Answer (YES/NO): NO